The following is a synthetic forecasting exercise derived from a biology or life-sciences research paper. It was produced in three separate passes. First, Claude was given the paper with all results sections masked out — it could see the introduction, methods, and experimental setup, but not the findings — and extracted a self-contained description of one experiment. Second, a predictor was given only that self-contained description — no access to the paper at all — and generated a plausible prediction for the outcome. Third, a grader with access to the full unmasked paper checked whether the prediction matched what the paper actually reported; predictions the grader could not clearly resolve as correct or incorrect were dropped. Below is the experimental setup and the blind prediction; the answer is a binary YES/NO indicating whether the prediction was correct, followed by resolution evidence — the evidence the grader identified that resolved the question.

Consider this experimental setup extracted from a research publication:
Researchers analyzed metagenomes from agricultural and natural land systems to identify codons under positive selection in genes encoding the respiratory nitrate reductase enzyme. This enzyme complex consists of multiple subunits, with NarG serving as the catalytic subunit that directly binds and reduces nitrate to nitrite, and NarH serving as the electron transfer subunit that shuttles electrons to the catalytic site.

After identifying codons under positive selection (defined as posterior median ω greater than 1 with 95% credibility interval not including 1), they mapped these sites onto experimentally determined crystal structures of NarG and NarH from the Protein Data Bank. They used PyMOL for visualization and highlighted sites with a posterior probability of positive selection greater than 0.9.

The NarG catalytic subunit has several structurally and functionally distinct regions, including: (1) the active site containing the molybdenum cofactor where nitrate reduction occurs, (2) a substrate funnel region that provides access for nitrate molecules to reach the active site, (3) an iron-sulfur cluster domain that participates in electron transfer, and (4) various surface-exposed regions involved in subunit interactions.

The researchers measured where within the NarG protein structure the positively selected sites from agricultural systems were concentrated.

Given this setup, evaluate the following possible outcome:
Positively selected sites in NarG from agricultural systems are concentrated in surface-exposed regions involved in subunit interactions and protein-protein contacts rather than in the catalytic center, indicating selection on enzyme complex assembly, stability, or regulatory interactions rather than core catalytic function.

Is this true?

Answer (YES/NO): NO